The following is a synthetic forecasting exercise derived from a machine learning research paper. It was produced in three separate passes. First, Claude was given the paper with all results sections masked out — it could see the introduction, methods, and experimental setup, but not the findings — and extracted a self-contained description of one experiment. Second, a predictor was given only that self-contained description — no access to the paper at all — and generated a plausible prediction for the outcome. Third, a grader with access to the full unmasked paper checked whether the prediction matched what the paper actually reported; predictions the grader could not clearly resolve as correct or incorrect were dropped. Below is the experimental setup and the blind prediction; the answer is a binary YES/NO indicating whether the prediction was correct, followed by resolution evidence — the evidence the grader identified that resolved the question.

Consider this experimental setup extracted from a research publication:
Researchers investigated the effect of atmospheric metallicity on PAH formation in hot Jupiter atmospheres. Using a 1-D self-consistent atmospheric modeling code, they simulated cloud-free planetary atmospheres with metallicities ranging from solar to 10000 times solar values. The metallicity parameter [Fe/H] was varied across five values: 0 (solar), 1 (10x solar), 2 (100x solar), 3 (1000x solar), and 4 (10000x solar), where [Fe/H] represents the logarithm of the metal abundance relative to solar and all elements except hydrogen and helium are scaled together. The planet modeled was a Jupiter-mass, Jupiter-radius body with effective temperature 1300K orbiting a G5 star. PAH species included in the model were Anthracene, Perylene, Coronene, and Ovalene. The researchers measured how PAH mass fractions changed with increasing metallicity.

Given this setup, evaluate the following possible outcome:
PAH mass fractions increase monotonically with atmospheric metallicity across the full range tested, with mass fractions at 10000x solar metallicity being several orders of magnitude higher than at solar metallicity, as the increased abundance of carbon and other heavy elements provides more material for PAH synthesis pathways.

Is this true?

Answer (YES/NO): YES